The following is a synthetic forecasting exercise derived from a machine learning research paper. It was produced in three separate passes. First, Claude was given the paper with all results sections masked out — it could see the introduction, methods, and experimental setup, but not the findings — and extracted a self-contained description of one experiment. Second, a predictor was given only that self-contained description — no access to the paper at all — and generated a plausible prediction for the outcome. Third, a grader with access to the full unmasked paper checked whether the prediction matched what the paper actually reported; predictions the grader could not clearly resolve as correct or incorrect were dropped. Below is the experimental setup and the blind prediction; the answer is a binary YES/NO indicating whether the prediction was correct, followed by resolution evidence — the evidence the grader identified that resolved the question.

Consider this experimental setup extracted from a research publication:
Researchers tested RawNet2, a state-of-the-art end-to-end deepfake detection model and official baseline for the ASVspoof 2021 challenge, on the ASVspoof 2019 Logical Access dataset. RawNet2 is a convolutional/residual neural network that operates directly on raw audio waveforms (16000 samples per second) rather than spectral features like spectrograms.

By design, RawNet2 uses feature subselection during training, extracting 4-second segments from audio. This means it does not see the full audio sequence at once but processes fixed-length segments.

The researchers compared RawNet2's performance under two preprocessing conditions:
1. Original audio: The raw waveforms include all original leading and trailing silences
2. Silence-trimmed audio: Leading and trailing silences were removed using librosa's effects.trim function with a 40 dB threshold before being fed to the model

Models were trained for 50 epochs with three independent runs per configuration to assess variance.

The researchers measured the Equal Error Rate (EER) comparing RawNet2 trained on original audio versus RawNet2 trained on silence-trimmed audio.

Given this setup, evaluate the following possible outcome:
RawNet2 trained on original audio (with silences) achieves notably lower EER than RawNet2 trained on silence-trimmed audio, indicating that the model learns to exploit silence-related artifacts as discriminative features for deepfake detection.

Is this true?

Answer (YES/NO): YES